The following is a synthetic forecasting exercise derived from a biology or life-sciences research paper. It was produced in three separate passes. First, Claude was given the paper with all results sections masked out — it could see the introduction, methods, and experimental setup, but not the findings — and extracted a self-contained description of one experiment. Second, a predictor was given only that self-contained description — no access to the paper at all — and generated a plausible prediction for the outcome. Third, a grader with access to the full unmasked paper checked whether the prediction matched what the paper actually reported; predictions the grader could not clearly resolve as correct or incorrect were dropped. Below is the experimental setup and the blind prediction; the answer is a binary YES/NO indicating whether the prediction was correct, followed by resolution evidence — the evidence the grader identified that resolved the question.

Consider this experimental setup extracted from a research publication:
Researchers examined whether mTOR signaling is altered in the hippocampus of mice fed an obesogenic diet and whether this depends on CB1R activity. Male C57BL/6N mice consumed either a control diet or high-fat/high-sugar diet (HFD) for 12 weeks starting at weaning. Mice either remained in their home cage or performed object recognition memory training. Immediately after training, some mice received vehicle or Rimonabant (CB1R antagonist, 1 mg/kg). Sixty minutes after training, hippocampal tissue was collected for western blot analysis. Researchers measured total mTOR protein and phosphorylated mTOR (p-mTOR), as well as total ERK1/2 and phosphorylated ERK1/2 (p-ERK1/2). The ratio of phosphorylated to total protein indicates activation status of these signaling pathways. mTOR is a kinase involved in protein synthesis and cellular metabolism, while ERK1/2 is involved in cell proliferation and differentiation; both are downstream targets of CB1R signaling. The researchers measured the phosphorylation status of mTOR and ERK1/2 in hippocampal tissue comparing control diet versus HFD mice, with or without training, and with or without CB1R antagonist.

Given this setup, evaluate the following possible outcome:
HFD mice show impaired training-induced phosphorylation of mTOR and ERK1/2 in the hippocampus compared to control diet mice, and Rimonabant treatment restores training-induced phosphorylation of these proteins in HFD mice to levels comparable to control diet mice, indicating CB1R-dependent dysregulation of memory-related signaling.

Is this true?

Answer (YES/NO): NO